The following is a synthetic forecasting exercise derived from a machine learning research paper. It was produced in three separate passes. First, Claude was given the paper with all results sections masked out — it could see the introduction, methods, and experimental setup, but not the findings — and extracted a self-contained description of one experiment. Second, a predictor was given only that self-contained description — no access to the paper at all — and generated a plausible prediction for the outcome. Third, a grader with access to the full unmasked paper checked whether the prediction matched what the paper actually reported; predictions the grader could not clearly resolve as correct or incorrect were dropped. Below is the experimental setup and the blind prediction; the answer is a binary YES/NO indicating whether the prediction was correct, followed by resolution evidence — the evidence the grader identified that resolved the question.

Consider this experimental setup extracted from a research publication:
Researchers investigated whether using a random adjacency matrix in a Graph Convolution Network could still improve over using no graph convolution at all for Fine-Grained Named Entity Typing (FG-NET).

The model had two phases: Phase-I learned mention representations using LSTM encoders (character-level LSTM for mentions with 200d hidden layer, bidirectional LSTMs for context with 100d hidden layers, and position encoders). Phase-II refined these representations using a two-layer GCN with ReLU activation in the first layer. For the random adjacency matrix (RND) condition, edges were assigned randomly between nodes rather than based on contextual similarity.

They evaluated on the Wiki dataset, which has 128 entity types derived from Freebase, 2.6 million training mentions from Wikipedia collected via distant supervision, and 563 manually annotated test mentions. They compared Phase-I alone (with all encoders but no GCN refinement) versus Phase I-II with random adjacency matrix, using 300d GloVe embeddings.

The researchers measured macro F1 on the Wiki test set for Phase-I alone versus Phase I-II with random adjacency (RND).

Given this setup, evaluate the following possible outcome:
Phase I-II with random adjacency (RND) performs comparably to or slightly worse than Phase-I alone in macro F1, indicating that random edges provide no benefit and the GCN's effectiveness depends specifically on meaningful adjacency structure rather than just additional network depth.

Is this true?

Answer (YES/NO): YES